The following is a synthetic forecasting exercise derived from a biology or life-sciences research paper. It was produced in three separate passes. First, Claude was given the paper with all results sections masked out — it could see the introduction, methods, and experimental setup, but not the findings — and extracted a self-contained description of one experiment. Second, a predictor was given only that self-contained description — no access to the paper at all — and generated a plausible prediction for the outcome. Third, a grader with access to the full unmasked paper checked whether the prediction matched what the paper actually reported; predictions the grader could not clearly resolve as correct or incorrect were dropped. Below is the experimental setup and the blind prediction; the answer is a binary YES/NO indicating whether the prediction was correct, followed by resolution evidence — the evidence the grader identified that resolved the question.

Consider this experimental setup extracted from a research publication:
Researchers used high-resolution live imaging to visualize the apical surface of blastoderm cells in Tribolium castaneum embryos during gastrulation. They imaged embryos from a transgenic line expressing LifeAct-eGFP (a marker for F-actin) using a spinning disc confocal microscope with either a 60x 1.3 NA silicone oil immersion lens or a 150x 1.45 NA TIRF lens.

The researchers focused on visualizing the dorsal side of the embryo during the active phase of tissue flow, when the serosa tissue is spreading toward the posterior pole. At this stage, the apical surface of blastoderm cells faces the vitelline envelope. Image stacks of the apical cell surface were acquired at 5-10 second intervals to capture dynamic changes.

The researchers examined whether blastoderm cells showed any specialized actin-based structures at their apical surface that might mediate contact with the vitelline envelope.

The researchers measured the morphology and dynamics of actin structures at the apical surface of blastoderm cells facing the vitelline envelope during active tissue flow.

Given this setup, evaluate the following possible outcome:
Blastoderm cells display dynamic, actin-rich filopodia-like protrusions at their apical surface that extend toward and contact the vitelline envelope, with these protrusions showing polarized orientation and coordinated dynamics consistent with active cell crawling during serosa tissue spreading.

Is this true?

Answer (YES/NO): NO